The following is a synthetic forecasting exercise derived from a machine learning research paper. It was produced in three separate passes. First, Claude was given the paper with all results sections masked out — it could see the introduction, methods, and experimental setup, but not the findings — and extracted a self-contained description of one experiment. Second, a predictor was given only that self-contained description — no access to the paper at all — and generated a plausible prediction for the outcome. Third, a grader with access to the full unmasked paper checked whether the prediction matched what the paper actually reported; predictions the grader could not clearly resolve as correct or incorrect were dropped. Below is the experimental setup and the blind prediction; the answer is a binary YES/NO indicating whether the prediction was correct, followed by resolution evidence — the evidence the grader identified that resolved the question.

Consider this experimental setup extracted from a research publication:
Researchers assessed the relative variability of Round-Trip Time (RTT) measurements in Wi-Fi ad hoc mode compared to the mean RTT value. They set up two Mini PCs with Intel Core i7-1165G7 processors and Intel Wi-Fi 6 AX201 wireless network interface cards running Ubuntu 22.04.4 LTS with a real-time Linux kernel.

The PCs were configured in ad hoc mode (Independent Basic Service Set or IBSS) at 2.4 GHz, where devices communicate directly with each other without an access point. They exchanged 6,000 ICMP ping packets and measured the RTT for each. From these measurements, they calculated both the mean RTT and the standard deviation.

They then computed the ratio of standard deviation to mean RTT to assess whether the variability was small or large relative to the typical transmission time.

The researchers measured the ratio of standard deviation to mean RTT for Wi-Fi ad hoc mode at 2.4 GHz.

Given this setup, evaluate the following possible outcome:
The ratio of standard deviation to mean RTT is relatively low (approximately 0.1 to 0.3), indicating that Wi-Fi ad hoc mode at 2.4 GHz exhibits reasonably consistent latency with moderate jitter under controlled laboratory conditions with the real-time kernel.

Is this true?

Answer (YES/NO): NO